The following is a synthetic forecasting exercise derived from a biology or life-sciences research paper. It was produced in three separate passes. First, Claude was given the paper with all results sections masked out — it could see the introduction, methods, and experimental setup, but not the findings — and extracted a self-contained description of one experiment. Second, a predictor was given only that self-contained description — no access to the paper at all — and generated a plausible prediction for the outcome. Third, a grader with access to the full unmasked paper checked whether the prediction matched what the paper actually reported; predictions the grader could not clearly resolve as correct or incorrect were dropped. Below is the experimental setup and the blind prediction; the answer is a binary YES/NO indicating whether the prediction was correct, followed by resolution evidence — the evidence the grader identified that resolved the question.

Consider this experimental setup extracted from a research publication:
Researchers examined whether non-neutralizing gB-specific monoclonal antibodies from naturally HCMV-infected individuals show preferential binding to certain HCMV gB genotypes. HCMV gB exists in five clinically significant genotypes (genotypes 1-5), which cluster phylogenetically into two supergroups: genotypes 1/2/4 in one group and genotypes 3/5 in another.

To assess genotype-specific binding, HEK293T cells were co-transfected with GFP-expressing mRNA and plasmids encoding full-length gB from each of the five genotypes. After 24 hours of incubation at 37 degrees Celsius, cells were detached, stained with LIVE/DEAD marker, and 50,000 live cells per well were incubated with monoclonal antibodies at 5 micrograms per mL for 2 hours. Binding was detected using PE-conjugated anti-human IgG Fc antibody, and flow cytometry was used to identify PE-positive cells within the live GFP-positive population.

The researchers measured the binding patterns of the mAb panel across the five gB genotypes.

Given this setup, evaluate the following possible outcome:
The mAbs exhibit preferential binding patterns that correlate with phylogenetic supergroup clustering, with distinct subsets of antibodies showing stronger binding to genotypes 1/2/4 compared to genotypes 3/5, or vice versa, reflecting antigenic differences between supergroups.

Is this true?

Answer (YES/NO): NO